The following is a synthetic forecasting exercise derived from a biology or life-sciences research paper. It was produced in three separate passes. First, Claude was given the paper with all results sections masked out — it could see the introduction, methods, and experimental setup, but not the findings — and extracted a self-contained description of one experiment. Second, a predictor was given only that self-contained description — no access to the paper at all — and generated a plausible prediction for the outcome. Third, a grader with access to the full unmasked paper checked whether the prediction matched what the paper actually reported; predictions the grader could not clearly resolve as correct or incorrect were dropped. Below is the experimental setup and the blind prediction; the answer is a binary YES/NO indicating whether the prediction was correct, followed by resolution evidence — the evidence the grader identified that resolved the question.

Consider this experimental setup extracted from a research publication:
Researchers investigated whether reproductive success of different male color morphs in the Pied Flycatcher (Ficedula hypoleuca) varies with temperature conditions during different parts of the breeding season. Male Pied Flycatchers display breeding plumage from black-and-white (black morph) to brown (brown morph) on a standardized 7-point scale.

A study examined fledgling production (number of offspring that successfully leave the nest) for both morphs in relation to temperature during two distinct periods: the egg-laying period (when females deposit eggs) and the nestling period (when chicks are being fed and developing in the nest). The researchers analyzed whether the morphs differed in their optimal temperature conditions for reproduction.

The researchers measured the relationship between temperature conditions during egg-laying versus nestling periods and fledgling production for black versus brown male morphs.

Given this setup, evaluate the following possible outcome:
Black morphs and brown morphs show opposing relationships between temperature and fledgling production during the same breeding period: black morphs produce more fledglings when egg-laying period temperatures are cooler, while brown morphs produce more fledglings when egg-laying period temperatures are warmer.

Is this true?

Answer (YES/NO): YES